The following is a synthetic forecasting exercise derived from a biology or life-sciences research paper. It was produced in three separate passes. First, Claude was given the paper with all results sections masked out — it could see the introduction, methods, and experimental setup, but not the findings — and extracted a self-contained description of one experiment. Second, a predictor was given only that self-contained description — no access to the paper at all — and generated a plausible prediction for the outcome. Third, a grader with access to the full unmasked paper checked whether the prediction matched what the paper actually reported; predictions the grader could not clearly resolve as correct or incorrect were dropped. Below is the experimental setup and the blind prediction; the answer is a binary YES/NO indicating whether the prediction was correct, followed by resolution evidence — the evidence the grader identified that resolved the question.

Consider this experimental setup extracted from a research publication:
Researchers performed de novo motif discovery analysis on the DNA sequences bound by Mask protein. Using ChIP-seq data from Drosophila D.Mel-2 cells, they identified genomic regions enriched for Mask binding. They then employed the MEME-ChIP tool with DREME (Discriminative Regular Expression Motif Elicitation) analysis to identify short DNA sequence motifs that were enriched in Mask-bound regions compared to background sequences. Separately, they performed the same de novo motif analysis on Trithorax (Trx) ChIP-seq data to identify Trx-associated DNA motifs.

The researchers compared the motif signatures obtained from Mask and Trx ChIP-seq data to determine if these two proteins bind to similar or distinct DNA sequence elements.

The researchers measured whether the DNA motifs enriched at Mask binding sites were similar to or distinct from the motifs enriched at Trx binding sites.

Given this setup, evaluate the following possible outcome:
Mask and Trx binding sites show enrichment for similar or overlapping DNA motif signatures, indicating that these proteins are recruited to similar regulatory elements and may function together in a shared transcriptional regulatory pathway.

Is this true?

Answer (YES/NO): YES